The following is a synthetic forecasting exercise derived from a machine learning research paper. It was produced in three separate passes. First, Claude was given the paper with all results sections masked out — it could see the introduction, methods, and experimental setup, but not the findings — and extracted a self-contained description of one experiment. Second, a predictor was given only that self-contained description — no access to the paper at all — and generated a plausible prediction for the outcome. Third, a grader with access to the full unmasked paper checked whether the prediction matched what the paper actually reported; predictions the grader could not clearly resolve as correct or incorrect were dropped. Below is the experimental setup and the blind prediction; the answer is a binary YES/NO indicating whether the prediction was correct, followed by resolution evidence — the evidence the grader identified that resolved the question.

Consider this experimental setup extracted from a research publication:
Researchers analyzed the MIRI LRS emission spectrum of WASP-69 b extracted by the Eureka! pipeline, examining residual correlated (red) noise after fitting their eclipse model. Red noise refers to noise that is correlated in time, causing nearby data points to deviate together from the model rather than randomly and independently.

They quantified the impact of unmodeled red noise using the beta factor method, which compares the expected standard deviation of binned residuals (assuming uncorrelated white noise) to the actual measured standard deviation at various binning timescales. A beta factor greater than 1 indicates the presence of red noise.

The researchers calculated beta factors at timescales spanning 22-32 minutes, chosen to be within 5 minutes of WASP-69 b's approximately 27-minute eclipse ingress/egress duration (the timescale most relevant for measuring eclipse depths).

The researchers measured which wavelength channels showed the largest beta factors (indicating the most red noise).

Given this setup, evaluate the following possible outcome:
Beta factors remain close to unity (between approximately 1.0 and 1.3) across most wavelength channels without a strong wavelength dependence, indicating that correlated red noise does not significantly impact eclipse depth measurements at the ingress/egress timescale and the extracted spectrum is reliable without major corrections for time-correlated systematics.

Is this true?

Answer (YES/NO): NO